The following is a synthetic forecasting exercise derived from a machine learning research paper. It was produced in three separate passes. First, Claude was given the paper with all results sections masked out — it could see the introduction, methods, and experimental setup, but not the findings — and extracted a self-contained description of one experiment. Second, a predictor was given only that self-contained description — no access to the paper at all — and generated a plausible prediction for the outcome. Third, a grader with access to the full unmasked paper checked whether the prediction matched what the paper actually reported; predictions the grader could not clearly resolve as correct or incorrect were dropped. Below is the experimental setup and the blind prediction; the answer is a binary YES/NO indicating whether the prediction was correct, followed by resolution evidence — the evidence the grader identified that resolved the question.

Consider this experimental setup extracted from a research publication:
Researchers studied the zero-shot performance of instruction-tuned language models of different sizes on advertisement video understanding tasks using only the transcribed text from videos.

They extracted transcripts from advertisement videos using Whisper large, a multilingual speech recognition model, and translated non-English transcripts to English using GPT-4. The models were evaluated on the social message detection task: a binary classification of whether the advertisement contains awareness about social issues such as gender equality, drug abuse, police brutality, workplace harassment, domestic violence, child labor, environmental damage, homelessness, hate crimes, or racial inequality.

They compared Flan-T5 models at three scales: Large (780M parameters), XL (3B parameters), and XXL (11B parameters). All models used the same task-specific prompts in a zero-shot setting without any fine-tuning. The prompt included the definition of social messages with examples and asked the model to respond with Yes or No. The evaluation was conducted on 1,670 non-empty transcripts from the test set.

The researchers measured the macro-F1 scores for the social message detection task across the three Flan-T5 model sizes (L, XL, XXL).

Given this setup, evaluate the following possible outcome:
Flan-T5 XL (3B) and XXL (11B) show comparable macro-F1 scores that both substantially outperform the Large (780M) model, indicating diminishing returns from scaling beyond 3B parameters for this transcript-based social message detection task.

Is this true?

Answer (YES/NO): NO